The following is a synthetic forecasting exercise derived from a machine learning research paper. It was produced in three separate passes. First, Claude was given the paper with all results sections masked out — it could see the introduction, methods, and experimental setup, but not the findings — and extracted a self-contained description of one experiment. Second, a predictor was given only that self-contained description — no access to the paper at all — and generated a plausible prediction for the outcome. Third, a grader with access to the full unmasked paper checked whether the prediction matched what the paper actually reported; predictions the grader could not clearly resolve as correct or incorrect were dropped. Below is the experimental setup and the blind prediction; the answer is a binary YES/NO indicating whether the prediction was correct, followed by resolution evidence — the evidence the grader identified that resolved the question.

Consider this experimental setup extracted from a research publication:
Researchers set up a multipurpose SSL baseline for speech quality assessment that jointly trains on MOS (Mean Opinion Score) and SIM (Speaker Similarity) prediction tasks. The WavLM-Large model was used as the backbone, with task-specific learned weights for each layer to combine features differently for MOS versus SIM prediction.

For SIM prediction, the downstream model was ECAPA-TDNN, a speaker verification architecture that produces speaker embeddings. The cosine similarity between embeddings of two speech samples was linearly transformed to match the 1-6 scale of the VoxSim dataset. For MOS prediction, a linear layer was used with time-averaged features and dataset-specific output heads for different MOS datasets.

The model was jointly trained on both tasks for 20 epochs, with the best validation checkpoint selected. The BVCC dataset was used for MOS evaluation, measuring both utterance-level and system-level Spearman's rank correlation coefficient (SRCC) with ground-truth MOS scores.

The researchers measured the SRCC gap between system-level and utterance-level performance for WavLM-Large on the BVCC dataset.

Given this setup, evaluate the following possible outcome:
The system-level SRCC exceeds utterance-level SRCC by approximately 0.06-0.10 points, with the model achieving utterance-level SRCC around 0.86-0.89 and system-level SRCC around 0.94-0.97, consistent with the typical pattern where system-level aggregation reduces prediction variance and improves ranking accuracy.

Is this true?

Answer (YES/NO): NO